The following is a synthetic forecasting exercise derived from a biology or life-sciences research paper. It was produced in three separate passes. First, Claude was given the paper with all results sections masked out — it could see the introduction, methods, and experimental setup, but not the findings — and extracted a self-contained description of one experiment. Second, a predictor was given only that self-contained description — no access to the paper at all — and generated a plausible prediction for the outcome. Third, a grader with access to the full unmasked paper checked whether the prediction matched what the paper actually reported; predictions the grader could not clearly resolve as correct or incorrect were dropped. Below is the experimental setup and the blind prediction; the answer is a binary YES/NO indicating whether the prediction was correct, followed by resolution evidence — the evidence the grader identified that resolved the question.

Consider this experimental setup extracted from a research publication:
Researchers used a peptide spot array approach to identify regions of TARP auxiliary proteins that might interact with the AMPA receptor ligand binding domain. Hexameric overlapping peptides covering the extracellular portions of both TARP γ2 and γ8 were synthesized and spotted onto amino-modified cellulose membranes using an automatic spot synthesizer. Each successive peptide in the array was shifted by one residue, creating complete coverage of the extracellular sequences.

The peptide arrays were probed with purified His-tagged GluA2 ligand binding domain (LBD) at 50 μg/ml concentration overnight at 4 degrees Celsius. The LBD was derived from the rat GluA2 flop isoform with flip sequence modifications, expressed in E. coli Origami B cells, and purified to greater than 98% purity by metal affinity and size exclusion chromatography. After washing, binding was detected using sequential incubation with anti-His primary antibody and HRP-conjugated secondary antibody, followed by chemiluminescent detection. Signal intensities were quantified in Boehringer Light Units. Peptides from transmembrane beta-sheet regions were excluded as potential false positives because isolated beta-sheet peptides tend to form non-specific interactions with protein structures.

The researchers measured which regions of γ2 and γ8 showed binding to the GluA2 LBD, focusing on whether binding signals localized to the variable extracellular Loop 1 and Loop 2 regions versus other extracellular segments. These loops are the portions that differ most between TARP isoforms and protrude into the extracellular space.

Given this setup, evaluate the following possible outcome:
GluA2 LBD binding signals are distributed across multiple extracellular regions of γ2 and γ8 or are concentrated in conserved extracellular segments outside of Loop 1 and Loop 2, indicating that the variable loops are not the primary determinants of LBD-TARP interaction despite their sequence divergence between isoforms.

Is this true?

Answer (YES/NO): NO